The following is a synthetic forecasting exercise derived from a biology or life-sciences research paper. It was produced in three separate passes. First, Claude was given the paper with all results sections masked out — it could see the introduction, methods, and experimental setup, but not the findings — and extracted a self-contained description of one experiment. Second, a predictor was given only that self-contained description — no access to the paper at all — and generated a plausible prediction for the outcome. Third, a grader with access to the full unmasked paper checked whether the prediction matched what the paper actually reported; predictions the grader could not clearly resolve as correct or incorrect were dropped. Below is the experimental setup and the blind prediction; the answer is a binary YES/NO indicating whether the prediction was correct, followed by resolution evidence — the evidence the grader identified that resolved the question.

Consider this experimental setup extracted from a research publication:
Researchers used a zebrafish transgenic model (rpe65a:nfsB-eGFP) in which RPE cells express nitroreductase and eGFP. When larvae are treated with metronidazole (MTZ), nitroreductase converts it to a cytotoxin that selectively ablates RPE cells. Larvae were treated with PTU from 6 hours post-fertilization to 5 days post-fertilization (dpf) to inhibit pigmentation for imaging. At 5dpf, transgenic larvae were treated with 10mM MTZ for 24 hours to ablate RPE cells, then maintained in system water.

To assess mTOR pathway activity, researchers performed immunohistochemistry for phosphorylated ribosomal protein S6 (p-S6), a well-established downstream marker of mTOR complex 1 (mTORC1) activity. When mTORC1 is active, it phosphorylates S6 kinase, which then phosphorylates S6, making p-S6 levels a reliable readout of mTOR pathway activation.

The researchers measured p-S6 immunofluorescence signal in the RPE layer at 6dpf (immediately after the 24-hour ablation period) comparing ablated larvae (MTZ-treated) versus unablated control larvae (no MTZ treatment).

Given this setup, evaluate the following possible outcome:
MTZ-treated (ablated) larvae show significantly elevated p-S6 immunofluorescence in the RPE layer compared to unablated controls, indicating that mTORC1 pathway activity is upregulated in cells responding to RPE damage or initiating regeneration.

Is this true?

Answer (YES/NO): YES